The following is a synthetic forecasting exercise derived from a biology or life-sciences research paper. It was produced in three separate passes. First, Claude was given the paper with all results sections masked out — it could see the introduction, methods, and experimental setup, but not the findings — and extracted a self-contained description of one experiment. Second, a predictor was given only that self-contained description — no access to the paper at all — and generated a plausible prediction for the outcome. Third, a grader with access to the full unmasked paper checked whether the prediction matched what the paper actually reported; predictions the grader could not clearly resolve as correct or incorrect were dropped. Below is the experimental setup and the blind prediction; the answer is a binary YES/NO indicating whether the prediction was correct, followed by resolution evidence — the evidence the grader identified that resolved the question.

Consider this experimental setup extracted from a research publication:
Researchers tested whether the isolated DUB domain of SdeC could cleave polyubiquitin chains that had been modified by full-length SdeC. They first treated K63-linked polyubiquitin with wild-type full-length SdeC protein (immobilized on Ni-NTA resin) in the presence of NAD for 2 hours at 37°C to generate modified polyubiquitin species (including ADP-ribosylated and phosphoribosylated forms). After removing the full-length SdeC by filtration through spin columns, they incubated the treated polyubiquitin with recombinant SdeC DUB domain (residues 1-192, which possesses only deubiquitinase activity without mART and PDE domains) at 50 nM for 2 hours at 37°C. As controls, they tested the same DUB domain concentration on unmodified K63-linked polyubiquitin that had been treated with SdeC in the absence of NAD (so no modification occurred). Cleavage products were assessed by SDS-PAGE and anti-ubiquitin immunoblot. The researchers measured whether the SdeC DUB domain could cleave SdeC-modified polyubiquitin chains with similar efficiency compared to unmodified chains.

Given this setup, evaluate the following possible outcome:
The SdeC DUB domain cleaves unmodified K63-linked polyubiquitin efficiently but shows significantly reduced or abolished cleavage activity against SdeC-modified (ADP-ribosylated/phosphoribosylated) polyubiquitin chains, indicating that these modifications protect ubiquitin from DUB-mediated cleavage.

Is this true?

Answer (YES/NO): YES